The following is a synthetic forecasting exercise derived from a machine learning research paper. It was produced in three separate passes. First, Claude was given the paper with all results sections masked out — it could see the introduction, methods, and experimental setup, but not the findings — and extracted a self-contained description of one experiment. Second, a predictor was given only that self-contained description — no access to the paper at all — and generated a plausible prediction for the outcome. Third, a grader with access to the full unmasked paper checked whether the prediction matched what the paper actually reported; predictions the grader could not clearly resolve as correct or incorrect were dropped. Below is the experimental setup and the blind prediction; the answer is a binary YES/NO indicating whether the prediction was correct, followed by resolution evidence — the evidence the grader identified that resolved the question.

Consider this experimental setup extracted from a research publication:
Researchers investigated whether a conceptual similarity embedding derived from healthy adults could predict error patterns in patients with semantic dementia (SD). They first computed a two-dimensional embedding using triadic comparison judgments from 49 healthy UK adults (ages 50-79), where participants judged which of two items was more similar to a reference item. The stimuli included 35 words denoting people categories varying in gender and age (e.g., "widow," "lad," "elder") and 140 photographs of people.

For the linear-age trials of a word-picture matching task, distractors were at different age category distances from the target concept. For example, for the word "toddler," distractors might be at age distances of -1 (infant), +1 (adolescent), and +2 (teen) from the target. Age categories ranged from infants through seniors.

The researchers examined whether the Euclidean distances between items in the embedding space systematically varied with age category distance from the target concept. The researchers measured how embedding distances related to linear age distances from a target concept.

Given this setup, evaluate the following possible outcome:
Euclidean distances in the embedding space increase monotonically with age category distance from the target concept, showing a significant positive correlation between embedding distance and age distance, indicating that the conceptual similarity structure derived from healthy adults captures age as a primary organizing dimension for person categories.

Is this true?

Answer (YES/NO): NO